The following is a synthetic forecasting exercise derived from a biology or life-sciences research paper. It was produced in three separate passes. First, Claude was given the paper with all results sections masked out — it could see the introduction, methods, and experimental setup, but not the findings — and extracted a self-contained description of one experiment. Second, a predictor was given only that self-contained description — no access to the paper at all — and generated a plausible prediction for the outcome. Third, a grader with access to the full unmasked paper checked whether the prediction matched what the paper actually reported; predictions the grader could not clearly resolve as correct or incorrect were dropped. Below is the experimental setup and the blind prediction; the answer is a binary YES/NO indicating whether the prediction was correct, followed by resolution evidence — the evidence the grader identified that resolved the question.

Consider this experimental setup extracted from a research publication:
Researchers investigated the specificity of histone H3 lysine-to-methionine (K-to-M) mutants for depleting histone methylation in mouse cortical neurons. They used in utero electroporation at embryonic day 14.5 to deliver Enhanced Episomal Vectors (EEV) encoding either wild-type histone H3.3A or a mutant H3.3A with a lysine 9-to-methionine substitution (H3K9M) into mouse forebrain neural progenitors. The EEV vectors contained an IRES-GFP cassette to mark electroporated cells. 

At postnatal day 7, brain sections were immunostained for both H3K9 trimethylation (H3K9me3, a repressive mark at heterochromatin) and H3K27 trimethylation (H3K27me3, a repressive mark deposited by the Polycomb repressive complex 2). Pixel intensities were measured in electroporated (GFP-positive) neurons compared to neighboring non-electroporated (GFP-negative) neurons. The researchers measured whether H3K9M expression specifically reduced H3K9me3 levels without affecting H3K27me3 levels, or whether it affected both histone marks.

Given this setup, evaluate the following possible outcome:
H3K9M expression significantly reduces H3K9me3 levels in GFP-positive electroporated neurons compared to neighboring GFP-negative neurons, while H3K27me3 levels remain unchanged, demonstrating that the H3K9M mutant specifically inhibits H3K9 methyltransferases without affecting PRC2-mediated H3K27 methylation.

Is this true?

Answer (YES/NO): YES